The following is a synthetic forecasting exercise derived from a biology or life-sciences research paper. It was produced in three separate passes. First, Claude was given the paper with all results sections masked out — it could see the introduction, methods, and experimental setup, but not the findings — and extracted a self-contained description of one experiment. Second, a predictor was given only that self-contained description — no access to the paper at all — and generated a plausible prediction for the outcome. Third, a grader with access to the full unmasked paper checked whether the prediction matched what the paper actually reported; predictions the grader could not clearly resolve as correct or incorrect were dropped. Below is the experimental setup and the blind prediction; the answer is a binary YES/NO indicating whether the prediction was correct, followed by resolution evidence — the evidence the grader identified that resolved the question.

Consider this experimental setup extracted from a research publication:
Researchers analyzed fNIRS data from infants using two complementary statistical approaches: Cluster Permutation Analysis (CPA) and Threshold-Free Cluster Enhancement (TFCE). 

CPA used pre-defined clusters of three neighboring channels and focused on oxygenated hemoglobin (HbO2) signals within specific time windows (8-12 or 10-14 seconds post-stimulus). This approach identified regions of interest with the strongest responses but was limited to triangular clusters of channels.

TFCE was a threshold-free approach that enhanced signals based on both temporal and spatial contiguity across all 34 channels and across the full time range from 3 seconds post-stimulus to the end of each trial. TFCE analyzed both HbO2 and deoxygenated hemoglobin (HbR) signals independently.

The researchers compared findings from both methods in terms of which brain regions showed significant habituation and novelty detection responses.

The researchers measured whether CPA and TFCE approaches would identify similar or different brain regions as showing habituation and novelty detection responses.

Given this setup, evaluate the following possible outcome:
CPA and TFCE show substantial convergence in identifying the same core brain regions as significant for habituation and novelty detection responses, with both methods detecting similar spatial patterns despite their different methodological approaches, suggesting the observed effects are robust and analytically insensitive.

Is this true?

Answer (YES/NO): NO